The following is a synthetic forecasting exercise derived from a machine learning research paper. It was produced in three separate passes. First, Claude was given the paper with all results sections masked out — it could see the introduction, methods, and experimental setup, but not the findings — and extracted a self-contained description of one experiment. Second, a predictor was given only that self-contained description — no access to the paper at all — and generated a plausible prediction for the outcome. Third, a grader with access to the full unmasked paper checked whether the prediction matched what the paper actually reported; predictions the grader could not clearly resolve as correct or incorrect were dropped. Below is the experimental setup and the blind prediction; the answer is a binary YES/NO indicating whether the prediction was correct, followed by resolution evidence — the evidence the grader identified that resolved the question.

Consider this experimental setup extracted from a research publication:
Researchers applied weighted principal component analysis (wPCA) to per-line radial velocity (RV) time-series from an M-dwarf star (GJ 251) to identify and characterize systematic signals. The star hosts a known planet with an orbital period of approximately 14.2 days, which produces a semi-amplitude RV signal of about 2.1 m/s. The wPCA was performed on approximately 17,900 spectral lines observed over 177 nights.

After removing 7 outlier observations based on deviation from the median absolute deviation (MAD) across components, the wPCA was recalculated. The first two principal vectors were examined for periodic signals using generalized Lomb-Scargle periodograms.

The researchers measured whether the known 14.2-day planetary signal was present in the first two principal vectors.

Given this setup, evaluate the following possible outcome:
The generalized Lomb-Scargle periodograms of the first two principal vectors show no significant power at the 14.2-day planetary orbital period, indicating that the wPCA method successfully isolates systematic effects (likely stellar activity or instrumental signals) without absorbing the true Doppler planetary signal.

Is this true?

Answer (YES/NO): YES